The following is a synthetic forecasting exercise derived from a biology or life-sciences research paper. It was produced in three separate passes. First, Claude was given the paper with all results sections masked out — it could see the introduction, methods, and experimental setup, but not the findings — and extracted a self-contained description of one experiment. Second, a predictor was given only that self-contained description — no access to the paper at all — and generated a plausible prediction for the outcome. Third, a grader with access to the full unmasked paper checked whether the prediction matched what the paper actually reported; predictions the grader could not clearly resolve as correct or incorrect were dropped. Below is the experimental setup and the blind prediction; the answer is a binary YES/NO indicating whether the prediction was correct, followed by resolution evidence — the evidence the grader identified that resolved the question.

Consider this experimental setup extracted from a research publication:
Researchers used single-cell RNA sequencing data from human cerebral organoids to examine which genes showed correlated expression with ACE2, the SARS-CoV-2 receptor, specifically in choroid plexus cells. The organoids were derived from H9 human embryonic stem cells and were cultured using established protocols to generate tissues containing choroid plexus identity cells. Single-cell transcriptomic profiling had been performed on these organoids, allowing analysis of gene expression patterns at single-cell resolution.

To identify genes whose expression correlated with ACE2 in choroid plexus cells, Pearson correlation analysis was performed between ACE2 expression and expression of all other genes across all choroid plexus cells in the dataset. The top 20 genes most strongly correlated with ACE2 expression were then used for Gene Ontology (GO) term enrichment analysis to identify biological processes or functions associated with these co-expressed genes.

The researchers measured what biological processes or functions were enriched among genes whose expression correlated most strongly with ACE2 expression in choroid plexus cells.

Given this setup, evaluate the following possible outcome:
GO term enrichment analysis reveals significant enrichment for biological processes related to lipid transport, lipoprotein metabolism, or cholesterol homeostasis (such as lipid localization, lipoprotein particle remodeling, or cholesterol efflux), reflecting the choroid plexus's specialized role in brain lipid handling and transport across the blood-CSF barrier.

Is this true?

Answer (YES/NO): YES